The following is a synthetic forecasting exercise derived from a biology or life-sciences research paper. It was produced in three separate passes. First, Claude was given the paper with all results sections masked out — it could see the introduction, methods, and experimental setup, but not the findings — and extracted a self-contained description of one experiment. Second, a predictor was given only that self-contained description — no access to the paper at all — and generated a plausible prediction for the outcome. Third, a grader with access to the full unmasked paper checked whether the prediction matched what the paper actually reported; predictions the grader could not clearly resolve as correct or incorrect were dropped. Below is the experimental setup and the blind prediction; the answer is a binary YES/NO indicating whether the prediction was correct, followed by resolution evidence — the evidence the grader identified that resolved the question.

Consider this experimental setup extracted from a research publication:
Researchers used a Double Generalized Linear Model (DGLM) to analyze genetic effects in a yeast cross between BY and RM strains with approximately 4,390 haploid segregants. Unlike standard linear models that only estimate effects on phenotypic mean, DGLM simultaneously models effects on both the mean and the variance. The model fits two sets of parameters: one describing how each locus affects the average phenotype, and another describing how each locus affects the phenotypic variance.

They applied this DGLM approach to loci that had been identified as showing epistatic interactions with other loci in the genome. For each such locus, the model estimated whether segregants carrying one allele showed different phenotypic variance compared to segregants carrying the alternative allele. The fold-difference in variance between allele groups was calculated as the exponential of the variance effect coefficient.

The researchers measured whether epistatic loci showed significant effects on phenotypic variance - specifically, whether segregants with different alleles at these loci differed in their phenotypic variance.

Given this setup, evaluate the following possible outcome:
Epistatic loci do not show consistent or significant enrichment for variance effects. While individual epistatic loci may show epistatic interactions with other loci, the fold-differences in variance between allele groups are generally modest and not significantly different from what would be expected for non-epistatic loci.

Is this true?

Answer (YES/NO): NO